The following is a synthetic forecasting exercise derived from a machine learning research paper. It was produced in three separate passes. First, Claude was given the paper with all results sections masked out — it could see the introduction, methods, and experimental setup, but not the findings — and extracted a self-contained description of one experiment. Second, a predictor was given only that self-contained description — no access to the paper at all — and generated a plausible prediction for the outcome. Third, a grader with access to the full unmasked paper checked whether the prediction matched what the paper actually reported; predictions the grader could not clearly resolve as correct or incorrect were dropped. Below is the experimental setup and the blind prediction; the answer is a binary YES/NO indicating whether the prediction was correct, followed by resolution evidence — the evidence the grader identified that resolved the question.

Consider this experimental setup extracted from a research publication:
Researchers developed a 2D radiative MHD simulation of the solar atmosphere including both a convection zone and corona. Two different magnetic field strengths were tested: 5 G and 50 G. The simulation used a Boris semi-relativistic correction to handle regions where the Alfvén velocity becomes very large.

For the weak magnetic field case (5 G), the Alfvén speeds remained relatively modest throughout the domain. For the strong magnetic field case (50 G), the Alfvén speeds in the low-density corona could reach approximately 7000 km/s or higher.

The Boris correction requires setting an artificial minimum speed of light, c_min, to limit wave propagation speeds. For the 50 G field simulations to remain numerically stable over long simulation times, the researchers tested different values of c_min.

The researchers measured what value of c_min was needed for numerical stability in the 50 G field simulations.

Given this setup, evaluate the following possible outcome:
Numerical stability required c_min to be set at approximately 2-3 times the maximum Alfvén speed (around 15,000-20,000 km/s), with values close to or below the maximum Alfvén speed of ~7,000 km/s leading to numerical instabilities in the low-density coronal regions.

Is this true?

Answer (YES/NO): NO